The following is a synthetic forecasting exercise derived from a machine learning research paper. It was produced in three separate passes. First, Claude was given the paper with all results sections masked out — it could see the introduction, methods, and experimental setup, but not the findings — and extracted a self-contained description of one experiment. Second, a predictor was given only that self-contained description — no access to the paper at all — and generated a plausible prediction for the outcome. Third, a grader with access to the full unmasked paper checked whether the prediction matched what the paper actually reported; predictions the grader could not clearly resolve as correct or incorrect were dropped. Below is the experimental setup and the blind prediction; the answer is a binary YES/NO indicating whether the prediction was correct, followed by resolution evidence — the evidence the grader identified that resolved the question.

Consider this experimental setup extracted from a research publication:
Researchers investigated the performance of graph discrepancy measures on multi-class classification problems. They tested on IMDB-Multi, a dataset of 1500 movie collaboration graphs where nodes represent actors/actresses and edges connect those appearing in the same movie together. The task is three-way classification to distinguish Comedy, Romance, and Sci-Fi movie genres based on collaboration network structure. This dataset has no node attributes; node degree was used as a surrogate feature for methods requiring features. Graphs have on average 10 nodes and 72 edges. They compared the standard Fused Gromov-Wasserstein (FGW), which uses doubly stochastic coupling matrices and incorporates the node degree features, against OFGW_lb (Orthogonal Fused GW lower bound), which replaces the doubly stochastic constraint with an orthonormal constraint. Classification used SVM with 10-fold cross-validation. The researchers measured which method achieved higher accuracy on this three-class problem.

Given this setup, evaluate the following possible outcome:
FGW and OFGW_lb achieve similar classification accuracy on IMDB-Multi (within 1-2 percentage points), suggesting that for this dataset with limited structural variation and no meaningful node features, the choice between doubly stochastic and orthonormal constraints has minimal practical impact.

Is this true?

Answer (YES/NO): NO